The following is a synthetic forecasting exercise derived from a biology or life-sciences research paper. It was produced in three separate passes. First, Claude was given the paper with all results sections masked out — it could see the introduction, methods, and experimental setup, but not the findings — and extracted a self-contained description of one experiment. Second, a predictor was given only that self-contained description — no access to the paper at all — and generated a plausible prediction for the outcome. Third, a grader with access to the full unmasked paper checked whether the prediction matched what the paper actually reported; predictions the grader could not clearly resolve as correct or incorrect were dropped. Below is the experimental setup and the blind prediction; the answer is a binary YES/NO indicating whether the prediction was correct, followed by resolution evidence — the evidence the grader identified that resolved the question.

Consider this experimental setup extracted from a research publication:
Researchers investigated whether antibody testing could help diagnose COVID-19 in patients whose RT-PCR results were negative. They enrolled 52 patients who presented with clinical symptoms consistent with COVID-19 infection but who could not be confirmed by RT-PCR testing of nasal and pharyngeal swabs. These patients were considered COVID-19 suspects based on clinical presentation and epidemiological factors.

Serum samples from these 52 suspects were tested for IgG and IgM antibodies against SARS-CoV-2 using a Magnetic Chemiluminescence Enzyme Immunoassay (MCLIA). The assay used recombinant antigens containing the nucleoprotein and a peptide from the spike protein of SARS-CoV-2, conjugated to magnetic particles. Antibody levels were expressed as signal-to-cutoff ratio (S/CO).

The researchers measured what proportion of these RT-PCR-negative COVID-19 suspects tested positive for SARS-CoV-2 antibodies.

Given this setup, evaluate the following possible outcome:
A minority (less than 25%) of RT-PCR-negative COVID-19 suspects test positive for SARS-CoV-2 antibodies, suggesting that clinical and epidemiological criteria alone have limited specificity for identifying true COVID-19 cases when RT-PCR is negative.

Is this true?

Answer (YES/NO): YES